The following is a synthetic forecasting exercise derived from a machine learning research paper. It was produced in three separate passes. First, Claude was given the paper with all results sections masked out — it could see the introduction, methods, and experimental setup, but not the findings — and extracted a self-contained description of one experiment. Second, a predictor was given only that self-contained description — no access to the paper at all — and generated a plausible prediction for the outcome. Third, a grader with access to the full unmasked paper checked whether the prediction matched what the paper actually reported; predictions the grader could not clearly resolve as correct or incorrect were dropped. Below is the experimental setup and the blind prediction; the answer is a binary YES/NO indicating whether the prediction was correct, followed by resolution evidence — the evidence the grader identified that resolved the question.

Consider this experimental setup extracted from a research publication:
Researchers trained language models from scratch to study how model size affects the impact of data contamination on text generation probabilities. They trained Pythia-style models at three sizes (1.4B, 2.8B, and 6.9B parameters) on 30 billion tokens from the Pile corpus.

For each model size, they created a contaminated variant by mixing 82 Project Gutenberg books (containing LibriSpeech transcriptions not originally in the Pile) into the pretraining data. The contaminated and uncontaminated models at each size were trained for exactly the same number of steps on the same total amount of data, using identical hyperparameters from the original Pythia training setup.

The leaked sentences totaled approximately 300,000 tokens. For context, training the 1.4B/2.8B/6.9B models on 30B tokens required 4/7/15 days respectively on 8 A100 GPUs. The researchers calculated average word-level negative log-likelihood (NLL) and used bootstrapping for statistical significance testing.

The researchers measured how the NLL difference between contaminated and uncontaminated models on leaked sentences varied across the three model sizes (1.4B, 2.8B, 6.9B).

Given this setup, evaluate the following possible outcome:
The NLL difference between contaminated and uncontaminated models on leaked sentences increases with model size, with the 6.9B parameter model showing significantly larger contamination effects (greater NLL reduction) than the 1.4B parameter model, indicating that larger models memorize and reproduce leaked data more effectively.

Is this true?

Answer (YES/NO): YES